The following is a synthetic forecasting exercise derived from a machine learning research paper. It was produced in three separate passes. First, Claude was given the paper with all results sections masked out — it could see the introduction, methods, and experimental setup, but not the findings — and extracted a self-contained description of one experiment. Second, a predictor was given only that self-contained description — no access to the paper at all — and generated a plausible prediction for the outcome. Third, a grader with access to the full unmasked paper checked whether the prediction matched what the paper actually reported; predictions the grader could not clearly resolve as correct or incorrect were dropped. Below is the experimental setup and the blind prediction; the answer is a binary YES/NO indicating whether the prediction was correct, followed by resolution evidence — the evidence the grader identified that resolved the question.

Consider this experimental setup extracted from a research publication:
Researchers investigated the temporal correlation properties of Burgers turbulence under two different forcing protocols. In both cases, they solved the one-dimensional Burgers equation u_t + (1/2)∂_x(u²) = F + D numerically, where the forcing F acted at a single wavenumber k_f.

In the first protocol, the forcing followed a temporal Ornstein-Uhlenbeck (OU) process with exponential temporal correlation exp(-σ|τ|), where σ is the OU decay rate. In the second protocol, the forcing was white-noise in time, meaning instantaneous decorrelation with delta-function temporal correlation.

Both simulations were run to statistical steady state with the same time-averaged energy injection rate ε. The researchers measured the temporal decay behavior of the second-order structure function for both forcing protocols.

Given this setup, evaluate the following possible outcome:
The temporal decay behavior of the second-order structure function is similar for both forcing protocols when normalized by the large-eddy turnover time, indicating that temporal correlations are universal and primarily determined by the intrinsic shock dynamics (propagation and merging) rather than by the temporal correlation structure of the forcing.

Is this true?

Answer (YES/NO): NO